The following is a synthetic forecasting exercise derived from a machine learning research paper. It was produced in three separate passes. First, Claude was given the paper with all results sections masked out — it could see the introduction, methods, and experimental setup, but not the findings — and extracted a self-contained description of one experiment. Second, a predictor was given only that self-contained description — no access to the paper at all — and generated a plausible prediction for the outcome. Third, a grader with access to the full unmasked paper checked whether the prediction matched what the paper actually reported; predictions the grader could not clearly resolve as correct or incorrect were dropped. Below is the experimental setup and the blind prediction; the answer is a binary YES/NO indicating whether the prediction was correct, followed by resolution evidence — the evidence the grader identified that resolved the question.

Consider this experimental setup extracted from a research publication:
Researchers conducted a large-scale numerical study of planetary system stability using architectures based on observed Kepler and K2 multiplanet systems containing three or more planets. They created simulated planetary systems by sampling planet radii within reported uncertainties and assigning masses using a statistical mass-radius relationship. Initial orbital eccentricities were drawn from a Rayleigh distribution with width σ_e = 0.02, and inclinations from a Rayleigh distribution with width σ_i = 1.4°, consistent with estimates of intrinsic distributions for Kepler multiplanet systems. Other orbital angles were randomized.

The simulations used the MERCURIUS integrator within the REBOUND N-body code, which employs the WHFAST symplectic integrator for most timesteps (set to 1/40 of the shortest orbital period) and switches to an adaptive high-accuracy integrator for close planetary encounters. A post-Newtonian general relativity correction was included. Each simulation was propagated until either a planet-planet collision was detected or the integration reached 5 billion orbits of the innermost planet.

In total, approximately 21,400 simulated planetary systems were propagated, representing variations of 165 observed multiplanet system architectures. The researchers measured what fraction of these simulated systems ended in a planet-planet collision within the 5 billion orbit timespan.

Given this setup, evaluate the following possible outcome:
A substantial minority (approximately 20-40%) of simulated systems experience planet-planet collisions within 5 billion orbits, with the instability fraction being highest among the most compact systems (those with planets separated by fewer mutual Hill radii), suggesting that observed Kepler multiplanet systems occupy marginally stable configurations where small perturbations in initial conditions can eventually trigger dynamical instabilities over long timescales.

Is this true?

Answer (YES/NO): NO